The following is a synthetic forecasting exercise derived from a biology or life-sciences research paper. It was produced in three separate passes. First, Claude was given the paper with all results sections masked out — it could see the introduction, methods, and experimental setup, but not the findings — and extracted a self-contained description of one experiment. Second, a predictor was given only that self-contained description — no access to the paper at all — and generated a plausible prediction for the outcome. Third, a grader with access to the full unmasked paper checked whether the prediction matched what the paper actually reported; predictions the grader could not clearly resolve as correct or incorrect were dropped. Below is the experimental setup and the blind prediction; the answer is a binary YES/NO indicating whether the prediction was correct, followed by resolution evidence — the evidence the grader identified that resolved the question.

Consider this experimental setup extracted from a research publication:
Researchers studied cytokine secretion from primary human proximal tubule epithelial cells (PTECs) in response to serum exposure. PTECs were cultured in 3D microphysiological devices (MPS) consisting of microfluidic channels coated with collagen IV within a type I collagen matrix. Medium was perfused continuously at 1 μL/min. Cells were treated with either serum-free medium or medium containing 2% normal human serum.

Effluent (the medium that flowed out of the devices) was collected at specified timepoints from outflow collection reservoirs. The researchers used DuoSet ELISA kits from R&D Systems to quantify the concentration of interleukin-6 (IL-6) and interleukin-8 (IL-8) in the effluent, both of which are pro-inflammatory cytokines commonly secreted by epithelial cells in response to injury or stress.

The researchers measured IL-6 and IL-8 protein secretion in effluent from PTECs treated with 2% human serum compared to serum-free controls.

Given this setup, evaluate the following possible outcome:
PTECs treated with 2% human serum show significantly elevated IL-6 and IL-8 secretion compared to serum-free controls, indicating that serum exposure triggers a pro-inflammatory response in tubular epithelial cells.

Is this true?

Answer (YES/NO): YES